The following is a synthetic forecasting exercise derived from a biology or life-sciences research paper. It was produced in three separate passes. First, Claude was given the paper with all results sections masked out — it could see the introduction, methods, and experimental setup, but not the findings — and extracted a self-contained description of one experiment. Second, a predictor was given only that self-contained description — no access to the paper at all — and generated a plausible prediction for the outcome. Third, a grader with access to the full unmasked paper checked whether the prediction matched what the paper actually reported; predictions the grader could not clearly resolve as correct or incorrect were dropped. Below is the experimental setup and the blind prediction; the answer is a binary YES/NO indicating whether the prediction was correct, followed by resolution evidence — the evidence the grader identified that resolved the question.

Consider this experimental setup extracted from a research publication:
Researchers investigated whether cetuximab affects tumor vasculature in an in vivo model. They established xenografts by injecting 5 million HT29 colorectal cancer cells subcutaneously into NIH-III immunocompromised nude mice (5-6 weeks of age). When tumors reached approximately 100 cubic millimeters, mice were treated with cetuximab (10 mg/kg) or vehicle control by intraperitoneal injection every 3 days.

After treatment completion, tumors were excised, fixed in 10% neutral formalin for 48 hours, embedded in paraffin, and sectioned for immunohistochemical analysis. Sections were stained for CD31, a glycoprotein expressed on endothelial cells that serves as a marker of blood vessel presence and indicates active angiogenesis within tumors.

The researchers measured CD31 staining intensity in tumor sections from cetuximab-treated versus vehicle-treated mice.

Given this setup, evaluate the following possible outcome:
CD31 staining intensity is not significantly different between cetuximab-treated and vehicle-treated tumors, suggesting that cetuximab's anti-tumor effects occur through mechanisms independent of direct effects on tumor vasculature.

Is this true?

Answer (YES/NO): NO